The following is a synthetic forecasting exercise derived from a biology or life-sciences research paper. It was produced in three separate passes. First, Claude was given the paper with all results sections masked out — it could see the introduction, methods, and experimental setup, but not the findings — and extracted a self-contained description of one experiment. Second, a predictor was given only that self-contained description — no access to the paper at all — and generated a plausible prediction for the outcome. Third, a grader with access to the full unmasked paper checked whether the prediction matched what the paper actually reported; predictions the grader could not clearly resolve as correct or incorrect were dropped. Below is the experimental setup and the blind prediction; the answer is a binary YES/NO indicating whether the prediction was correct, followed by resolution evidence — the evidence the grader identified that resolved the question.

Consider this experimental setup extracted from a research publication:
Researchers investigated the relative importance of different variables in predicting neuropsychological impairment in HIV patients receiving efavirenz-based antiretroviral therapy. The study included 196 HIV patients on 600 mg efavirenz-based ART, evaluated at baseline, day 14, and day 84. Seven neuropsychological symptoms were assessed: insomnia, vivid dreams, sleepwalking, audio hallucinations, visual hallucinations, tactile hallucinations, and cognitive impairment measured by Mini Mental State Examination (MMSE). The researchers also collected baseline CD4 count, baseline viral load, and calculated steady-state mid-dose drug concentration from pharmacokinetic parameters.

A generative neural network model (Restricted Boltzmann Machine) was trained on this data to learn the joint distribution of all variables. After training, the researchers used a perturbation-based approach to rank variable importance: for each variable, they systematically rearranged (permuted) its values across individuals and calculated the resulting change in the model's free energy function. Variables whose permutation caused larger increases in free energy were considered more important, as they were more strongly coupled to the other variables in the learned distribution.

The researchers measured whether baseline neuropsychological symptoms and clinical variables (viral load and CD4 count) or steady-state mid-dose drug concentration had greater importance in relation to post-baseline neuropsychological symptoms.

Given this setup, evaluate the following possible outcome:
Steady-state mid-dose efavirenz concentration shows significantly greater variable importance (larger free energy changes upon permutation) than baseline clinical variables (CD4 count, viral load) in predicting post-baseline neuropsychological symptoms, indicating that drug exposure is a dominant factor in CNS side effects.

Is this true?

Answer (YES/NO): NO